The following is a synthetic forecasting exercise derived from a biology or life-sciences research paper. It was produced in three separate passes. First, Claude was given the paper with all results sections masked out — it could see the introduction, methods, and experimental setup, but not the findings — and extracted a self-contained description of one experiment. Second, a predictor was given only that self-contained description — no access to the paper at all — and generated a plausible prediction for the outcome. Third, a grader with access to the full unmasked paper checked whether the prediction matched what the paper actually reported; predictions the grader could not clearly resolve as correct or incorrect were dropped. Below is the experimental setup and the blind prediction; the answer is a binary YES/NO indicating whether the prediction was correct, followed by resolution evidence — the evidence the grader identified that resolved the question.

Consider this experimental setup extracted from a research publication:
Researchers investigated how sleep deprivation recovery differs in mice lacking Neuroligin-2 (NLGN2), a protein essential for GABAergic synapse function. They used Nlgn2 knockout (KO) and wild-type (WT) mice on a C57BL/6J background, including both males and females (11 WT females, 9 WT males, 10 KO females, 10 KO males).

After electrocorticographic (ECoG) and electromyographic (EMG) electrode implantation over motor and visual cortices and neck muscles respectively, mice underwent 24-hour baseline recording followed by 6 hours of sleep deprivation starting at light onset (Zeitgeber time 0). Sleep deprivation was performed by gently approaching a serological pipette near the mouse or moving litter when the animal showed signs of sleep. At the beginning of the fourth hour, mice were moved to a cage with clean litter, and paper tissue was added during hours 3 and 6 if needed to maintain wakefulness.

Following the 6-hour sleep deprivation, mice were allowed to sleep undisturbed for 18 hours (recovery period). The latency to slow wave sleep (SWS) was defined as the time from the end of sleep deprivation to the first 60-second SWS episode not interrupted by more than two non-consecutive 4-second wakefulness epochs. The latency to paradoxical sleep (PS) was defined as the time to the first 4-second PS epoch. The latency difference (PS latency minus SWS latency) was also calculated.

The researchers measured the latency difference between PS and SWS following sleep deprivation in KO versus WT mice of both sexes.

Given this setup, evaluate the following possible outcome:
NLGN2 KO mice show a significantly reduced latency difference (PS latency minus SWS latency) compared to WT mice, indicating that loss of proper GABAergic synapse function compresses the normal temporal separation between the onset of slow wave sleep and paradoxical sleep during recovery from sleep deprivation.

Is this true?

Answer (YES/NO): NO